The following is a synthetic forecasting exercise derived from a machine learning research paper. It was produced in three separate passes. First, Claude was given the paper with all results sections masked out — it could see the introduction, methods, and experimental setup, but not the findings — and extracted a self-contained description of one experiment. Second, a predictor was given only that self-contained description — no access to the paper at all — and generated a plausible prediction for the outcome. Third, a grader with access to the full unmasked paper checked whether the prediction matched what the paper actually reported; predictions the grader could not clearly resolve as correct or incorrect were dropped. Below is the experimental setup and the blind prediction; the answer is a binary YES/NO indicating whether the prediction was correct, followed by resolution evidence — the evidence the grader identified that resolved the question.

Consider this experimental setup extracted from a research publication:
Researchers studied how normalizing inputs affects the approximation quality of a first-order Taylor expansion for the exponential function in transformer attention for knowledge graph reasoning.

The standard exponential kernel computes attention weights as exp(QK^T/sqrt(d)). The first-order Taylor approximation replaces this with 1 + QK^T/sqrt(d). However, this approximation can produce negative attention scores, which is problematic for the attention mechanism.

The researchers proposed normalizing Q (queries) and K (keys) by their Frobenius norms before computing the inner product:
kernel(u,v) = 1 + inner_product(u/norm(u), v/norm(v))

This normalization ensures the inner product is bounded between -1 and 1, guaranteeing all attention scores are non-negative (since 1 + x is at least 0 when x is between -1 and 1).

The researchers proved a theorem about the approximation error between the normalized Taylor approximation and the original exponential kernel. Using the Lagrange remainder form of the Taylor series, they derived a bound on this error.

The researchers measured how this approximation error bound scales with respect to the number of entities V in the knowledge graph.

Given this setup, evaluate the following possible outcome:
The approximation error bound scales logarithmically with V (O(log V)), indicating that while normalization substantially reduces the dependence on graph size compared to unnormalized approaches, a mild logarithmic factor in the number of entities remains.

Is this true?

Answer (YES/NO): NO